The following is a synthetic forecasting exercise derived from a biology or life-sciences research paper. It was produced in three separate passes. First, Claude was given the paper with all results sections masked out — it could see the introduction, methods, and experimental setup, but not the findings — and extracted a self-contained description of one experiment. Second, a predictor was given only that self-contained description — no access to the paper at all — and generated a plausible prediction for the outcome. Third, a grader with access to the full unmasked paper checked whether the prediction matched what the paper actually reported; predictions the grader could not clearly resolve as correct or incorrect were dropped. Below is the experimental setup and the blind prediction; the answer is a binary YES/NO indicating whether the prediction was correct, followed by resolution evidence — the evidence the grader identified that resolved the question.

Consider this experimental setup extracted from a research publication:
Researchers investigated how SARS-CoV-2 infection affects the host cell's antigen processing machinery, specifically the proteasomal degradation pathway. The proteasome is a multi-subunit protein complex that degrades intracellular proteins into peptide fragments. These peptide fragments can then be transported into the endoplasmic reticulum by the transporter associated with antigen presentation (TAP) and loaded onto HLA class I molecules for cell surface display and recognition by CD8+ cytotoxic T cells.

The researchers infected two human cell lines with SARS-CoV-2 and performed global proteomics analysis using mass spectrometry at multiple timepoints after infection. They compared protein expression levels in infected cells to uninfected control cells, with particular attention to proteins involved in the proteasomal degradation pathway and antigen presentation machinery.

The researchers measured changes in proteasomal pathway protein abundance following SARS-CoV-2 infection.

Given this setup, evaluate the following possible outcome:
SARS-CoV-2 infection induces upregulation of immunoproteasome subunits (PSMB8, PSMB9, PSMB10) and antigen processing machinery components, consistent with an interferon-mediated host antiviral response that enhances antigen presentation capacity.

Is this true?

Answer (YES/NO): NO